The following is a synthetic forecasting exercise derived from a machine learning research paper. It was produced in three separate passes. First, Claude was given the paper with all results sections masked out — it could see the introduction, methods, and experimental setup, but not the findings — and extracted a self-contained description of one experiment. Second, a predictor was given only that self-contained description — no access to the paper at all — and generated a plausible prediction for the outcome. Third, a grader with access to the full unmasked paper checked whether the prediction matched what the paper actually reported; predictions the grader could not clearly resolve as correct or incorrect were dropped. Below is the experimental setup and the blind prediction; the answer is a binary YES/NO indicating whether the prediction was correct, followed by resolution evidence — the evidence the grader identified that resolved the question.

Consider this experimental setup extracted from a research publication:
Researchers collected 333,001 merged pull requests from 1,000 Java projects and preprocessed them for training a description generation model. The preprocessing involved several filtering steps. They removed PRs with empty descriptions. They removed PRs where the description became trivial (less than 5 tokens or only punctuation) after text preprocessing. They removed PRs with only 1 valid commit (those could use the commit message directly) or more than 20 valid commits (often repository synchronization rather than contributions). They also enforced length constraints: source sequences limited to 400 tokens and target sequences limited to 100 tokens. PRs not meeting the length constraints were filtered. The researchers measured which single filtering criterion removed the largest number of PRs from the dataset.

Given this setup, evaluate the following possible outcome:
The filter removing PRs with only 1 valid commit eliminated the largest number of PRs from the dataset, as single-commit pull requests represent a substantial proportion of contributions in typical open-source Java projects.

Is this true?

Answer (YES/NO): NO